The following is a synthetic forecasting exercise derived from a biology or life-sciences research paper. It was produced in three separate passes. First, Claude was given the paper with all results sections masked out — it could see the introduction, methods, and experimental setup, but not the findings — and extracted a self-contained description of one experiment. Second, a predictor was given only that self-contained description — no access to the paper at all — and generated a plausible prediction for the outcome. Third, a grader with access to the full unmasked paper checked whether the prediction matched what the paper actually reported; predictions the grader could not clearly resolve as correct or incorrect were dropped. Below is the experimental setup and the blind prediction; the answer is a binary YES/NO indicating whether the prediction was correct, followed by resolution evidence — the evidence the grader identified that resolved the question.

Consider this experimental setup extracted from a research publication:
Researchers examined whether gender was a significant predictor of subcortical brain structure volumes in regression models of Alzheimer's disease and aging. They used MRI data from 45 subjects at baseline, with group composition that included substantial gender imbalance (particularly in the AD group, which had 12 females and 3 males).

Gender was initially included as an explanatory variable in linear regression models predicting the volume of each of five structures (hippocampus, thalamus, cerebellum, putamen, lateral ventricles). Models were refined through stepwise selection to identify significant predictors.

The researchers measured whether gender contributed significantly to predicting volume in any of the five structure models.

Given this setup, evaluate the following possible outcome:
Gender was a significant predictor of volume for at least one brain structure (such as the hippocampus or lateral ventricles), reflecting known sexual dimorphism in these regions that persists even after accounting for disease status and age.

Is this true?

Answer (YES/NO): NO